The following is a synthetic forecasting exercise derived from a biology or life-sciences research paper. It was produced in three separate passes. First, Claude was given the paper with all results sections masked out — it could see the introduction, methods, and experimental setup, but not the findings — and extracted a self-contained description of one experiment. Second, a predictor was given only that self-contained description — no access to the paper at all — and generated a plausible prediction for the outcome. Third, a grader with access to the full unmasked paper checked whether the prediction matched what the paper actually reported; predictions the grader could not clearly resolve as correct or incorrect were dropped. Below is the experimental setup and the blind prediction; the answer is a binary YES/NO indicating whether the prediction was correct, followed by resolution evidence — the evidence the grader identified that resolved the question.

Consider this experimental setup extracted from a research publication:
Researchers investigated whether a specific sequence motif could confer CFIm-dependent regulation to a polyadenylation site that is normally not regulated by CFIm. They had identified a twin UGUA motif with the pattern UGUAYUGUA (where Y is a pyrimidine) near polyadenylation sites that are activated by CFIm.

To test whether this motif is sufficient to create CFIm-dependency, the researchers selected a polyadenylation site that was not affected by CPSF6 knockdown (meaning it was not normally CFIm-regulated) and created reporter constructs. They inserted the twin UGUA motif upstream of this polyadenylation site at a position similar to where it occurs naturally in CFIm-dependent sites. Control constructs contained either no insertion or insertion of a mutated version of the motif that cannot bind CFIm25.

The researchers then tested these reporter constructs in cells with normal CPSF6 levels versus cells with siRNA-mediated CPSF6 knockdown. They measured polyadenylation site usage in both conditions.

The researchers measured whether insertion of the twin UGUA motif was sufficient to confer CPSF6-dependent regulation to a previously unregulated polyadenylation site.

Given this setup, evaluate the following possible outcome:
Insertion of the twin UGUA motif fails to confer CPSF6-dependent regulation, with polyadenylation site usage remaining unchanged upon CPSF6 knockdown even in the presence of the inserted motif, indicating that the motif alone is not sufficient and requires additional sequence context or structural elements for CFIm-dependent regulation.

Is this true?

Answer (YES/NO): NO